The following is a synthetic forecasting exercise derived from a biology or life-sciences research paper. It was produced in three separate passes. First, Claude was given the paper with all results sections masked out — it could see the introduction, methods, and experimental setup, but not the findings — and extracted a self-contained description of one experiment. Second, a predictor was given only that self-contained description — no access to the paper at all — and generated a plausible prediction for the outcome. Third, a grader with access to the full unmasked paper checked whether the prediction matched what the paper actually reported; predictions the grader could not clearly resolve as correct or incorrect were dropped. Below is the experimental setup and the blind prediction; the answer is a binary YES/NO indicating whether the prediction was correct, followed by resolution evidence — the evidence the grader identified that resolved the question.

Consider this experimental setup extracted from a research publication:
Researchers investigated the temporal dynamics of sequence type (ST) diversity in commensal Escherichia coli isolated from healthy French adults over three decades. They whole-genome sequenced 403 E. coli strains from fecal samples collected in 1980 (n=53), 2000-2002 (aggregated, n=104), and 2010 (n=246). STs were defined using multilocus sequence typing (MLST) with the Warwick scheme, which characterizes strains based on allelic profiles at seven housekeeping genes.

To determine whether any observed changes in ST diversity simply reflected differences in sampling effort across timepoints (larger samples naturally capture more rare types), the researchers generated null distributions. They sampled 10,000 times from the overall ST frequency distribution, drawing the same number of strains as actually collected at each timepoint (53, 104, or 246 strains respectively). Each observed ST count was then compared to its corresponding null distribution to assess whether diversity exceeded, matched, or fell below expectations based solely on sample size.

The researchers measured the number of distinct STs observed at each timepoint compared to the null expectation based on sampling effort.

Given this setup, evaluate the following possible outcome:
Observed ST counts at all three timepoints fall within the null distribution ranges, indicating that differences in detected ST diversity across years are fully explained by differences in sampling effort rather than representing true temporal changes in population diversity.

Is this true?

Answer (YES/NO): NO